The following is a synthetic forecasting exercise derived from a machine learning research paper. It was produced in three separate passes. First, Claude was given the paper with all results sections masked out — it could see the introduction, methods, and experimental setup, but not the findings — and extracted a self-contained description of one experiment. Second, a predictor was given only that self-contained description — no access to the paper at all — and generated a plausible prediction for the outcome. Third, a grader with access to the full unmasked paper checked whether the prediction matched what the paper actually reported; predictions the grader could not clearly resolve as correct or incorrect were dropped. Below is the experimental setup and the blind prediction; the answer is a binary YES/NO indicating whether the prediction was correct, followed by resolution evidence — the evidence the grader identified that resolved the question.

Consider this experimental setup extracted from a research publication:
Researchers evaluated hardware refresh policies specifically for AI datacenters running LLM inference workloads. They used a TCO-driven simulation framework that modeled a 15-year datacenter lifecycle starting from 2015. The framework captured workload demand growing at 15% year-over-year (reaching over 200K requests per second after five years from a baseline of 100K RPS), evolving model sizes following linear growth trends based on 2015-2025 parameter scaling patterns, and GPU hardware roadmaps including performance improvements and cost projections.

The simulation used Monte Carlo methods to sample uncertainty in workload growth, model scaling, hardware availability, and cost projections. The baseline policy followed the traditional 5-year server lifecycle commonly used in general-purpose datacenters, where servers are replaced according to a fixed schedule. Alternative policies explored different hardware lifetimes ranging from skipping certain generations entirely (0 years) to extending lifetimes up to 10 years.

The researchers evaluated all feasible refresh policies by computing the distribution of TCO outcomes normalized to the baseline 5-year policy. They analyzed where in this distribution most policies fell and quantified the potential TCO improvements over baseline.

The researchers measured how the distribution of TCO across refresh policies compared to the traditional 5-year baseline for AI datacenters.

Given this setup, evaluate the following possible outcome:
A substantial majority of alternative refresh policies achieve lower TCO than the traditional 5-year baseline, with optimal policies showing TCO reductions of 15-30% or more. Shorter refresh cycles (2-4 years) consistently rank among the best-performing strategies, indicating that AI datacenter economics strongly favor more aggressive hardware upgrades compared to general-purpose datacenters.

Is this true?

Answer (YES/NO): NO